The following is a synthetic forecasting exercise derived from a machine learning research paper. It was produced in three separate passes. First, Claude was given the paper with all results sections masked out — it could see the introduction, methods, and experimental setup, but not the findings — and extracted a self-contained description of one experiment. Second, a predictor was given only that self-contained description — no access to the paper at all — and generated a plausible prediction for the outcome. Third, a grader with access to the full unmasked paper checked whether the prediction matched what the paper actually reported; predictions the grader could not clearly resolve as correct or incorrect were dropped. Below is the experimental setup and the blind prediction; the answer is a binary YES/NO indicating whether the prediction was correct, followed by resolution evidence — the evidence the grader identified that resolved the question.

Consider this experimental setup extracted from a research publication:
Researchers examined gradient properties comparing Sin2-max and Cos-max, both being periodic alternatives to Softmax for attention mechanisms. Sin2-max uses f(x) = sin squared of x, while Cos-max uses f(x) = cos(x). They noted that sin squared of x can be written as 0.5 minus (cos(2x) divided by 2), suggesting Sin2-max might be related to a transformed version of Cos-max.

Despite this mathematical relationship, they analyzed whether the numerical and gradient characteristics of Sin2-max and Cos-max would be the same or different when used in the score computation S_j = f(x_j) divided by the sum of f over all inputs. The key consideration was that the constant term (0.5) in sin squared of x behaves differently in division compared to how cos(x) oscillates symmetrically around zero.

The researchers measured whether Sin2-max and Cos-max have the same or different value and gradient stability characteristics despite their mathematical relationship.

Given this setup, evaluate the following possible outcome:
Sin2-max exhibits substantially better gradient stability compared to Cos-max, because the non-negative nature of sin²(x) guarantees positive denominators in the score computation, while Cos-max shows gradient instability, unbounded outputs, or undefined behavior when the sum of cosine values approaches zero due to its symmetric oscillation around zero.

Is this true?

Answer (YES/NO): YES